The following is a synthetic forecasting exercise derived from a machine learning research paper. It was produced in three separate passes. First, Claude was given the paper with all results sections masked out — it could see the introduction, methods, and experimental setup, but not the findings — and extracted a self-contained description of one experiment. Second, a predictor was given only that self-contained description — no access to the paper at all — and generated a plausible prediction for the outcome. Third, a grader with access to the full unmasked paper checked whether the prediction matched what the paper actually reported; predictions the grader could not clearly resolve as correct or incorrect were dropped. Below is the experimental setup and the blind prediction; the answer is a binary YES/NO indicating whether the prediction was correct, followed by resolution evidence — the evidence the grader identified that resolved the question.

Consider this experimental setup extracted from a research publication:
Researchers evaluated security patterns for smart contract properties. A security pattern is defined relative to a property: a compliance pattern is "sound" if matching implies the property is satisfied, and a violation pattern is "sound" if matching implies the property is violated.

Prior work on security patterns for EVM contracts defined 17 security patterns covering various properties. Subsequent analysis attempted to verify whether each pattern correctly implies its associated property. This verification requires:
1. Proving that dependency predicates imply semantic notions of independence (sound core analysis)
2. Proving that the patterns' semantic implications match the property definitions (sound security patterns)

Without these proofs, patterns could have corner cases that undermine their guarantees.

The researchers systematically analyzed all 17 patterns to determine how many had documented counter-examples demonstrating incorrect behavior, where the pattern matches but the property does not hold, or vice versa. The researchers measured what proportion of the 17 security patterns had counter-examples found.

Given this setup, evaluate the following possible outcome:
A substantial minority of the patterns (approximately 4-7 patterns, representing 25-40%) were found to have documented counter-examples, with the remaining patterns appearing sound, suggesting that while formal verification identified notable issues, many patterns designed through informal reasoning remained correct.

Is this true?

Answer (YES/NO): NO